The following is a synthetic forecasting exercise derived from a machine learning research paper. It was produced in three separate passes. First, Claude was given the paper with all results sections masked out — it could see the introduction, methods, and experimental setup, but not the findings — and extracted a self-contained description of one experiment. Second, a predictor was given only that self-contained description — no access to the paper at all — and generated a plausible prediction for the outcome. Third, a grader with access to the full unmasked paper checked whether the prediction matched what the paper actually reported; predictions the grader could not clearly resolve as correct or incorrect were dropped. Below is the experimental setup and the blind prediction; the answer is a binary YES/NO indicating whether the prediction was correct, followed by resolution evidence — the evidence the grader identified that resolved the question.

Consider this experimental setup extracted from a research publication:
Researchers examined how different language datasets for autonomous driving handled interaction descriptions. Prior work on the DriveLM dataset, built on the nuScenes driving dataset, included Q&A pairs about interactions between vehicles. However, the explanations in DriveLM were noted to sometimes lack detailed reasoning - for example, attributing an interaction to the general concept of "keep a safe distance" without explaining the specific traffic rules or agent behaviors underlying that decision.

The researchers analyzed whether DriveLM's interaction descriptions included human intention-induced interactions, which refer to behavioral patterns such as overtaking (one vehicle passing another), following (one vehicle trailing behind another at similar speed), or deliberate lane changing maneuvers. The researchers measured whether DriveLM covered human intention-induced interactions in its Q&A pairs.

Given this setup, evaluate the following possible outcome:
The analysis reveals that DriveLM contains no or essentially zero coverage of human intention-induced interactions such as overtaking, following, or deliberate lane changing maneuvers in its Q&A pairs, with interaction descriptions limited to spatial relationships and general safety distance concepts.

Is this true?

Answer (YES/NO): YES